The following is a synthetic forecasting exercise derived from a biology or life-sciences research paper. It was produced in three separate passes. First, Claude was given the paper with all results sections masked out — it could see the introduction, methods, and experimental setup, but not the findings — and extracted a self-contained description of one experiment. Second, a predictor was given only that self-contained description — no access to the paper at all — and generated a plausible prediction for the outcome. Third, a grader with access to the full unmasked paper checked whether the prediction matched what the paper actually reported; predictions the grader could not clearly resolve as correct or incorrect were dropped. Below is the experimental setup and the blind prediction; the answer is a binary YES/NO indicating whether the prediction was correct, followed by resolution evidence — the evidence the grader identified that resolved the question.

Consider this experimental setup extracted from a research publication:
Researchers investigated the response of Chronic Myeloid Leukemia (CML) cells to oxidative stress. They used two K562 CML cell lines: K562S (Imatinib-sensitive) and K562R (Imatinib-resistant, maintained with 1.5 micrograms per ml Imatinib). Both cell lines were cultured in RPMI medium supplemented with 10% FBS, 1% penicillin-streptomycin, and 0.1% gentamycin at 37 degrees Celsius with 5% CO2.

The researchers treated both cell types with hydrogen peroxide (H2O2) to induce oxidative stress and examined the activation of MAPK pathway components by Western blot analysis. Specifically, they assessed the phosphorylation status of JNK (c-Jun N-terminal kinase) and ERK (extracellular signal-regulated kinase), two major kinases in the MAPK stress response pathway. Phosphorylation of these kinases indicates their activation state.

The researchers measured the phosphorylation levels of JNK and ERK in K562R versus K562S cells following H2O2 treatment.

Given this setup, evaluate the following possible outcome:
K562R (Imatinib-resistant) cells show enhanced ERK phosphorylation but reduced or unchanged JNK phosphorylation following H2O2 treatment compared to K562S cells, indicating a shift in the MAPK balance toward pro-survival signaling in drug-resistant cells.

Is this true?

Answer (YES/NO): NO